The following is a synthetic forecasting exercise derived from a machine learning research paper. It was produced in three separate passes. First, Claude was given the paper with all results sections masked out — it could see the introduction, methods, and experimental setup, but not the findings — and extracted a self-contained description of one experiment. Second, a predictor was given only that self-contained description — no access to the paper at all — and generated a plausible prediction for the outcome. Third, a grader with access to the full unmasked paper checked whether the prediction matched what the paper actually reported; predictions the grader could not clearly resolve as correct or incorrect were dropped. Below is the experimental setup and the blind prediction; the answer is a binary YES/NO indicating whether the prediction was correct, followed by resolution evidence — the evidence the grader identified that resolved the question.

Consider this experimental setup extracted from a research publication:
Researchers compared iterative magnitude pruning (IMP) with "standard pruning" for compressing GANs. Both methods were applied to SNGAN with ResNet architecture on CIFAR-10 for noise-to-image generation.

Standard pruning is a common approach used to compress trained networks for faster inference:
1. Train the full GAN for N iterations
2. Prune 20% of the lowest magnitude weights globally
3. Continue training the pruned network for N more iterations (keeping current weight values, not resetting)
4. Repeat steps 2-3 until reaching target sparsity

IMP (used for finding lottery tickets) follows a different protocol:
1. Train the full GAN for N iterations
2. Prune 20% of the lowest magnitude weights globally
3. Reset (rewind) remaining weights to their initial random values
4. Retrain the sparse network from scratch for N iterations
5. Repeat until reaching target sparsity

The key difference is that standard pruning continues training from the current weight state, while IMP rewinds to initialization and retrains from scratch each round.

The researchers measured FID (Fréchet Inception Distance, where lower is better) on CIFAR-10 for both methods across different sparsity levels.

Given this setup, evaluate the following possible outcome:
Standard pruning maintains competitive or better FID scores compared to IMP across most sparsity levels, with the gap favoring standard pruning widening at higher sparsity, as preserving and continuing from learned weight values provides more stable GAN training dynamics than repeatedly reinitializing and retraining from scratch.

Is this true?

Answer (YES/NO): YES